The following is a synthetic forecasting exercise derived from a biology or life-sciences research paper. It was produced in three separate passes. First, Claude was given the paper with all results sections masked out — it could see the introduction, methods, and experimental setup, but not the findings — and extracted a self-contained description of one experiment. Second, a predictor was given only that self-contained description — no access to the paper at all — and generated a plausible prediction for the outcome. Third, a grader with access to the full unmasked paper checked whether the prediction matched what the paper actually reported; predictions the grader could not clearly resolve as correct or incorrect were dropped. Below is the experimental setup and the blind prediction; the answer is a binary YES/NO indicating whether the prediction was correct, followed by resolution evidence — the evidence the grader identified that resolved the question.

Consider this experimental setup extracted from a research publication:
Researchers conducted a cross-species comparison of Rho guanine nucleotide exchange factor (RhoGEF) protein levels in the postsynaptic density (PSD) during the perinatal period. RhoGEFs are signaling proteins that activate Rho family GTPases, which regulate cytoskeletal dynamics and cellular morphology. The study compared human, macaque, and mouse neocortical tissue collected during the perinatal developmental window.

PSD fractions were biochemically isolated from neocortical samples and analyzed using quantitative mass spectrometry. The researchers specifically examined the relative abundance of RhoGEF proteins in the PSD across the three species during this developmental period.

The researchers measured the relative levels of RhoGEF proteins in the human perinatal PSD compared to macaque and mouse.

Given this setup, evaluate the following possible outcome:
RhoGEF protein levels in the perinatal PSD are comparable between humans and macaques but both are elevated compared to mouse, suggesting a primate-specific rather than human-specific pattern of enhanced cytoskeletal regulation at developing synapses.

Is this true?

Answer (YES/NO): NO